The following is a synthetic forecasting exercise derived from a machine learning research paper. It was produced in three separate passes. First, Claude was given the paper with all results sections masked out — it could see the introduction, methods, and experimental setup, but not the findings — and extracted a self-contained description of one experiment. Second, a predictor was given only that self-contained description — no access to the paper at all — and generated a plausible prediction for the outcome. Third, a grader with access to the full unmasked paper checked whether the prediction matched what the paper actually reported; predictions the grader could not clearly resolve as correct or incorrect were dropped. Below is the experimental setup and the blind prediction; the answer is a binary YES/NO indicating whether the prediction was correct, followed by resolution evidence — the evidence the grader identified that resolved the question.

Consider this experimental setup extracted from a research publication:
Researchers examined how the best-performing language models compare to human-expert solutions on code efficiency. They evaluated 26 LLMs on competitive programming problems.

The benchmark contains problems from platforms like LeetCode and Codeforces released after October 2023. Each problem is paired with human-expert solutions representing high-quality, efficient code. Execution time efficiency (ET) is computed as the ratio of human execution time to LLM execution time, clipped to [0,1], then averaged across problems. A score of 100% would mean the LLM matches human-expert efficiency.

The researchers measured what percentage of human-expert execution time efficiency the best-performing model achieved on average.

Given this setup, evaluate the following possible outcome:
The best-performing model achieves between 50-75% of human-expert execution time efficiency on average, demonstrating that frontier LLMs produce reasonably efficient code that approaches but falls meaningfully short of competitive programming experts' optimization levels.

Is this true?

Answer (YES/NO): YES